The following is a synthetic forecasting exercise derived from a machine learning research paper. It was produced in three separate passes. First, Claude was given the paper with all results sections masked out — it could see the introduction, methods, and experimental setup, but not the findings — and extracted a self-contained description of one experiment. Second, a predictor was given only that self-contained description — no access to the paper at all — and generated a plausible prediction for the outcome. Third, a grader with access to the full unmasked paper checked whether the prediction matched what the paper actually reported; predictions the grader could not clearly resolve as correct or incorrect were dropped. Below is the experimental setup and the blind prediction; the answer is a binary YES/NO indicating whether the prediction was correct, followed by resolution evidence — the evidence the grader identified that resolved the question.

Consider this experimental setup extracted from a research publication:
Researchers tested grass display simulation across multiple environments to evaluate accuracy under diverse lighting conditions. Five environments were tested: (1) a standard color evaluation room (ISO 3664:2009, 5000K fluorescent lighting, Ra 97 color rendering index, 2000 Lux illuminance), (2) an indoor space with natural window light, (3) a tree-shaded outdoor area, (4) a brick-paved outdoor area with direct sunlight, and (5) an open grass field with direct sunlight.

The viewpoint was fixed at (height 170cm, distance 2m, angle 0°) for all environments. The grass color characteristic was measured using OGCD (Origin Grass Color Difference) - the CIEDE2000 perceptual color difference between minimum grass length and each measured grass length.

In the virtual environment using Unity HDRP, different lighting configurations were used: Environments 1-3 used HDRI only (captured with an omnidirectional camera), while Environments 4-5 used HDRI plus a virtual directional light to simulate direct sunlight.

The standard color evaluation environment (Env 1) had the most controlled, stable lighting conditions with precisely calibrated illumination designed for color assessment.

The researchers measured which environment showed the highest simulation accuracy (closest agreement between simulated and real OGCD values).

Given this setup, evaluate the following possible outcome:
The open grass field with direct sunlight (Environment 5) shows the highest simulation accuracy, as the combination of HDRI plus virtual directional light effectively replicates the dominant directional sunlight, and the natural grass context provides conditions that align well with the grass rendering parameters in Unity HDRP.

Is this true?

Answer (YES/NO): NO